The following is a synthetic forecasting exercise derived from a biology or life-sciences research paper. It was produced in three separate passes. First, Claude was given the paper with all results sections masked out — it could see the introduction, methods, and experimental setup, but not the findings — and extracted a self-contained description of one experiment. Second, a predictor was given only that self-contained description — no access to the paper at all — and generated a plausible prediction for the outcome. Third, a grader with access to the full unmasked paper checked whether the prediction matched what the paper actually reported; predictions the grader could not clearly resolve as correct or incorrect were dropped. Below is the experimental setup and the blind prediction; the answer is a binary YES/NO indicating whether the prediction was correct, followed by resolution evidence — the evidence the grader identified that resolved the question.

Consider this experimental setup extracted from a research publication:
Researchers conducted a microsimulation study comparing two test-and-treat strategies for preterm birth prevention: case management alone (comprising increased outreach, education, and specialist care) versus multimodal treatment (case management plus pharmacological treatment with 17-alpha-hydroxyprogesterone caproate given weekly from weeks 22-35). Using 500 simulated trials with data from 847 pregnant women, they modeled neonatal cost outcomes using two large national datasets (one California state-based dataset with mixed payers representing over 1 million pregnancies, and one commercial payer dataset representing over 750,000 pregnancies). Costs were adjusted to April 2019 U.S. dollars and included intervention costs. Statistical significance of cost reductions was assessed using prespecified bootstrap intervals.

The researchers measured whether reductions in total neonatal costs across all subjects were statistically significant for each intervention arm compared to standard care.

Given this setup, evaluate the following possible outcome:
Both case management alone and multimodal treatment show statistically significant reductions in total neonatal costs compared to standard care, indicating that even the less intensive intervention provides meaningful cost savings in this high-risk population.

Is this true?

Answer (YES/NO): NO